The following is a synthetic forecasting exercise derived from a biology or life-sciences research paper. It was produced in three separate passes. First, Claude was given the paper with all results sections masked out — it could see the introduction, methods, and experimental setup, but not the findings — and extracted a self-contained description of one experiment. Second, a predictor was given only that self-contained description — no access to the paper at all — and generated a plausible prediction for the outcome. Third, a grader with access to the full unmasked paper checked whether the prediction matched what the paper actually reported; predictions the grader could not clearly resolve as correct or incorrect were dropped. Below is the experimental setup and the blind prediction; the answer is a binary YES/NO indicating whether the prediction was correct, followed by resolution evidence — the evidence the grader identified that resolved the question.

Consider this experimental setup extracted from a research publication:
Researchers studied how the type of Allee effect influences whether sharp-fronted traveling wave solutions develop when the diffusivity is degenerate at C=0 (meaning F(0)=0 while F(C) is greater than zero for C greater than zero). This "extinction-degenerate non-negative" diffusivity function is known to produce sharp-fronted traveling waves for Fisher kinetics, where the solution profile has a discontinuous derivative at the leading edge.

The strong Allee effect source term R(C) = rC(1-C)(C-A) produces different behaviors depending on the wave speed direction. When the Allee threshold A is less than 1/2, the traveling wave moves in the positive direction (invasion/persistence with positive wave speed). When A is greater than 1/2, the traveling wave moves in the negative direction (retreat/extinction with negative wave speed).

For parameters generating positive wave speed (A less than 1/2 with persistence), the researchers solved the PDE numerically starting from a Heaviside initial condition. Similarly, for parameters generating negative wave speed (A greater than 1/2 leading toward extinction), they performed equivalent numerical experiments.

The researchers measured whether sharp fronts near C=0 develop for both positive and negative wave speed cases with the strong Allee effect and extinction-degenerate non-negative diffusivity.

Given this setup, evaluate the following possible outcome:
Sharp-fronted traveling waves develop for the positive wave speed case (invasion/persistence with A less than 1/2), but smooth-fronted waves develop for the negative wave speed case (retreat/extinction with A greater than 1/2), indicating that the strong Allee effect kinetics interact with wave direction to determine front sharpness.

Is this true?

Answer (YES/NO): YES